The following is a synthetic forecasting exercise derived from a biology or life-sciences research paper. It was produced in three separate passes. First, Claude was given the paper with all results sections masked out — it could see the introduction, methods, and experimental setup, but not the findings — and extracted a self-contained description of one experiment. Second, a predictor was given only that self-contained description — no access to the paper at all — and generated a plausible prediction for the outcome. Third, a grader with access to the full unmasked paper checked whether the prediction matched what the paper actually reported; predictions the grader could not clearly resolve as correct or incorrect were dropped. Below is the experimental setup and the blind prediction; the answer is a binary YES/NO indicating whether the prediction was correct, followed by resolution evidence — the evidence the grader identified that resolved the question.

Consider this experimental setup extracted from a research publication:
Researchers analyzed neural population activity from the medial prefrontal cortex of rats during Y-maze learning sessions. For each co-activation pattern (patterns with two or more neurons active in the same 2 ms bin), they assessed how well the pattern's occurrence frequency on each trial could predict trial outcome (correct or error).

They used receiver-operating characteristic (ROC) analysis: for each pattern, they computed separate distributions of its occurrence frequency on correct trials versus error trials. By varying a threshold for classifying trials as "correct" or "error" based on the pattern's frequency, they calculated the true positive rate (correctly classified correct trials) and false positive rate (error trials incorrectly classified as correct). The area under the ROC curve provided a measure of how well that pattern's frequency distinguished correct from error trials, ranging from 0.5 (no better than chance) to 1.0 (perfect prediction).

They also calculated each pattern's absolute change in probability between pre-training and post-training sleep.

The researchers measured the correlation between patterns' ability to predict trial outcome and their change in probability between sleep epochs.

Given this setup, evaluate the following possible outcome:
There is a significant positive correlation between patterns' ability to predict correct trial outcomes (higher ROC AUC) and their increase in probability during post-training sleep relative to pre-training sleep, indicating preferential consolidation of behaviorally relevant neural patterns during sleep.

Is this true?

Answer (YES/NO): NO